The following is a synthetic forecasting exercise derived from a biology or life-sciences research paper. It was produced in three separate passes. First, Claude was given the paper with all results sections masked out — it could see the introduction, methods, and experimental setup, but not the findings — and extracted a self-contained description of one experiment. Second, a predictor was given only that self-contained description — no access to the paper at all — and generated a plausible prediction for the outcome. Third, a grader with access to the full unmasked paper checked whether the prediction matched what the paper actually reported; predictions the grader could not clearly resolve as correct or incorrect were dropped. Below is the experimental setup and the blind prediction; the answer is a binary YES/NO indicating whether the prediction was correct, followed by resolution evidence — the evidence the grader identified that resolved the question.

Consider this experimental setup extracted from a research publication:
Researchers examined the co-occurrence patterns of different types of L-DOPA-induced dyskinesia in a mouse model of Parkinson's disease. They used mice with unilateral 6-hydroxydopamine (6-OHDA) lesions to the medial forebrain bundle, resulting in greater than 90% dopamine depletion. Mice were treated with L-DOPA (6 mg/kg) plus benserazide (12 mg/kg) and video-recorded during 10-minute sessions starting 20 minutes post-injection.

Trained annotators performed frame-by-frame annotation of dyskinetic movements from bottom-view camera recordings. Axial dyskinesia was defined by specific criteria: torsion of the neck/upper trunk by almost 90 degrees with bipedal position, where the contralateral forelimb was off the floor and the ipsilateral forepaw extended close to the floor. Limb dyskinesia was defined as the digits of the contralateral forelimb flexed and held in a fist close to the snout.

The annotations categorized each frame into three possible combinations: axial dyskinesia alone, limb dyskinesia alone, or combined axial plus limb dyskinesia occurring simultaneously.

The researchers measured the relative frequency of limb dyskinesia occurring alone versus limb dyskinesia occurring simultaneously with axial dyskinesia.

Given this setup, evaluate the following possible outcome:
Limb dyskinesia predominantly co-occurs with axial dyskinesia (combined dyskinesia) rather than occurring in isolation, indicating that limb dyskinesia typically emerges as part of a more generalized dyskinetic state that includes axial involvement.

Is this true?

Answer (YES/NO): YES